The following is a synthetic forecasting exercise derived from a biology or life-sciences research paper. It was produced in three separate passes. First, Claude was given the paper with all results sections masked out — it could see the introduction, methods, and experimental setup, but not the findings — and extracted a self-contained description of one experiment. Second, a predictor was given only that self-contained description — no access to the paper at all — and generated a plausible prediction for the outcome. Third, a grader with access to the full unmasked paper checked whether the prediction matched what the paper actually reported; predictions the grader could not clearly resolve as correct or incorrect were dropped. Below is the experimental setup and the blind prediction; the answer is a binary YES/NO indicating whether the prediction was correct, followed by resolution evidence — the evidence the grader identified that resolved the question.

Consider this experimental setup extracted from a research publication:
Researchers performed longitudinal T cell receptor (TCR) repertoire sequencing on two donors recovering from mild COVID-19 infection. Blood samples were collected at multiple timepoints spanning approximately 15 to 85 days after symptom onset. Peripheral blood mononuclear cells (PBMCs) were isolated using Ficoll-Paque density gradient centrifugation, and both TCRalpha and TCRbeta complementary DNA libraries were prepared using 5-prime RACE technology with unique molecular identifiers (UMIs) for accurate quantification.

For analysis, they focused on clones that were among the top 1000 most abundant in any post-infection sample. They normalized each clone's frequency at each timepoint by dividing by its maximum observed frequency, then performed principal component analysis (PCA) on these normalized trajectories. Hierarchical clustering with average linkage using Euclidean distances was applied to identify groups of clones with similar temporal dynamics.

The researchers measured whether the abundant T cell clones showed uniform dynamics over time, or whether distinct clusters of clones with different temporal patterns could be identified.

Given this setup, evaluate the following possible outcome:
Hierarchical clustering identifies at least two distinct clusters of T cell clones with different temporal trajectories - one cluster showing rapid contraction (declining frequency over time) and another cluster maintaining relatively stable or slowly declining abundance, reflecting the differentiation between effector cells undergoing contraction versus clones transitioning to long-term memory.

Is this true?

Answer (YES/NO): YES